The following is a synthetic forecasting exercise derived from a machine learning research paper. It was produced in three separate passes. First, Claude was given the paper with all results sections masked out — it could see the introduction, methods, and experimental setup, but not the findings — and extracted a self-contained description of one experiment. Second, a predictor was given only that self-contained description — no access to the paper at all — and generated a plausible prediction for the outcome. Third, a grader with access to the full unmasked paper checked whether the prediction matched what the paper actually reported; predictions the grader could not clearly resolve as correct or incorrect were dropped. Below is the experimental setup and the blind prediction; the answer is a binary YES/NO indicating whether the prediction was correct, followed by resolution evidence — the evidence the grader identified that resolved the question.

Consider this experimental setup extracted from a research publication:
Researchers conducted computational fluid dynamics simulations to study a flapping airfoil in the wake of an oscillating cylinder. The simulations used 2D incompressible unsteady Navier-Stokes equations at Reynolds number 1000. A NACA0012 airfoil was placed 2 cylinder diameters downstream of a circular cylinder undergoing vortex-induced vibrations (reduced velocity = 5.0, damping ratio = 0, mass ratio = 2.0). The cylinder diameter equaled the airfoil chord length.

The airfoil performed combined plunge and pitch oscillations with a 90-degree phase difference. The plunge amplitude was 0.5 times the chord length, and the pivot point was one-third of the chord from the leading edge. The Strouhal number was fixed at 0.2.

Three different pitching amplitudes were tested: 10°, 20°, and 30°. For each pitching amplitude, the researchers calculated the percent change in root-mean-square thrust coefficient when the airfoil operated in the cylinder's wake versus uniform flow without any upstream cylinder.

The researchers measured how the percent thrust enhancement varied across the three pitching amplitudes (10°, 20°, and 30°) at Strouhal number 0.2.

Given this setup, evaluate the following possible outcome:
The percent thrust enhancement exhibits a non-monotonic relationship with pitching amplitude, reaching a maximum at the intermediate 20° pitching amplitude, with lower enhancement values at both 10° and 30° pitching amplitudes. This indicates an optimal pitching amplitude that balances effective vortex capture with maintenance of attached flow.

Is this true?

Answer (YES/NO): NO